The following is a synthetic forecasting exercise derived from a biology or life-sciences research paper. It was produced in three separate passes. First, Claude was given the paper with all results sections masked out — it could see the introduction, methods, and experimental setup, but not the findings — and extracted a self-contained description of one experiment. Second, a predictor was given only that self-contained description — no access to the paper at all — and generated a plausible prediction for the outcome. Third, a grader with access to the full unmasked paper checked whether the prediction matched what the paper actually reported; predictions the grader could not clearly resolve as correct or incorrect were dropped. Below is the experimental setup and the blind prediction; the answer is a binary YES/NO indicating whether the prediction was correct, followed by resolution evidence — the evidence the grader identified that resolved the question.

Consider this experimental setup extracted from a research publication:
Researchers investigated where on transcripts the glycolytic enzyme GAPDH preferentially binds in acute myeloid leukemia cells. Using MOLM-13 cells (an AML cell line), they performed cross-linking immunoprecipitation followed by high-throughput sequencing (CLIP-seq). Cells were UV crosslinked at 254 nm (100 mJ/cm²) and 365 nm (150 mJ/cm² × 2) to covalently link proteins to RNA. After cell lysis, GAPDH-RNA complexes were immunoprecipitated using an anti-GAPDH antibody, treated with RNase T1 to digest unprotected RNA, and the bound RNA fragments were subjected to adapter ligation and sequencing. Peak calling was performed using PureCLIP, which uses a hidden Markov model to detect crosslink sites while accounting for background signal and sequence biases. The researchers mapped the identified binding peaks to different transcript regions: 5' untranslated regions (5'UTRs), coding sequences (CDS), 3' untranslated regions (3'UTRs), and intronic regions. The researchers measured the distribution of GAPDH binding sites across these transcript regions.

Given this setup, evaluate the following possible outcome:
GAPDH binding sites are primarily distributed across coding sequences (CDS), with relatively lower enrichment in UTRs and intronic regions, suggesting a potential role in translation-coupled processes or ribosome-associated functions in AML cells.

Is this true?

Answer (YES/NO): NO